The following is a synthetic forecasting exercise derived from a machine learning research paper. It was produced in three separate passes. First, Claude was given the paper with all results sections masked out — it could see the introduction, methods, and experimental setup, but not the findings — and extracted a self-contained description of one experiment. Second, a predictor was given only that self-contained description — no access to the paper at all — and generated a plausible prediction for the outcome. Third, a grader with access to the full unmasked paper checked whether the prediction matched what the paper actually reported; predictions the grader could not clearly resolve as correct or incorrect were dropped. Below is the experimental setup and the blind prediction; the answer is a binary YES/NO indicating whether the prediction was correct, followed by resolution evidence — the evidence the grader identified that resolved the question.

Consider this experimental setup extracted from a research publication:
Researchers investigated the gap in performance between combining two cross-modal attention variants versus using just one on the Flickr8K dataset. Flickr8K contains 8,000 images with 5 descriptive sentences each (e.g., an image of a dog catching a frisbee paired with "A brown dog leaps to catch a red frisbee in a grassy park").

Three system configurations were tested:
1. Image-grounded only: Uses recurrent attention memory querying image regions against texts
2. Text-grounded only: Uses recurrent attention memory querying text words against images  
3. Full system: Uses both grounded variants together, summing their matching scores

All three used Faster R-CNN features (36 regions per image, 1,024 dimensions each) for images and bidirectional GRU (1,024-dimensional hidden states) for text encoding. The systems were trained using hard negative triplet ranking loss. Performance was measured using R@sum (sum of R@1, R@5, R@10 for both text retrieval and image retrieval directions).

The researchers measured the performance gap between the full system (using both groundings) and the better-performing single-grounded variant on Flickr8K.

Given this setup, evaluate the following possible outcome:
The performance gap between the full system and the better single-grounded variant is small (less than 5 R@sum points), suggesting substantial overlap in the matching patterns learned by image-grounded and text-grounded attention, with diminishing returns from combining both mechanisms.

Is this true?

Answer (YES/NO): NO